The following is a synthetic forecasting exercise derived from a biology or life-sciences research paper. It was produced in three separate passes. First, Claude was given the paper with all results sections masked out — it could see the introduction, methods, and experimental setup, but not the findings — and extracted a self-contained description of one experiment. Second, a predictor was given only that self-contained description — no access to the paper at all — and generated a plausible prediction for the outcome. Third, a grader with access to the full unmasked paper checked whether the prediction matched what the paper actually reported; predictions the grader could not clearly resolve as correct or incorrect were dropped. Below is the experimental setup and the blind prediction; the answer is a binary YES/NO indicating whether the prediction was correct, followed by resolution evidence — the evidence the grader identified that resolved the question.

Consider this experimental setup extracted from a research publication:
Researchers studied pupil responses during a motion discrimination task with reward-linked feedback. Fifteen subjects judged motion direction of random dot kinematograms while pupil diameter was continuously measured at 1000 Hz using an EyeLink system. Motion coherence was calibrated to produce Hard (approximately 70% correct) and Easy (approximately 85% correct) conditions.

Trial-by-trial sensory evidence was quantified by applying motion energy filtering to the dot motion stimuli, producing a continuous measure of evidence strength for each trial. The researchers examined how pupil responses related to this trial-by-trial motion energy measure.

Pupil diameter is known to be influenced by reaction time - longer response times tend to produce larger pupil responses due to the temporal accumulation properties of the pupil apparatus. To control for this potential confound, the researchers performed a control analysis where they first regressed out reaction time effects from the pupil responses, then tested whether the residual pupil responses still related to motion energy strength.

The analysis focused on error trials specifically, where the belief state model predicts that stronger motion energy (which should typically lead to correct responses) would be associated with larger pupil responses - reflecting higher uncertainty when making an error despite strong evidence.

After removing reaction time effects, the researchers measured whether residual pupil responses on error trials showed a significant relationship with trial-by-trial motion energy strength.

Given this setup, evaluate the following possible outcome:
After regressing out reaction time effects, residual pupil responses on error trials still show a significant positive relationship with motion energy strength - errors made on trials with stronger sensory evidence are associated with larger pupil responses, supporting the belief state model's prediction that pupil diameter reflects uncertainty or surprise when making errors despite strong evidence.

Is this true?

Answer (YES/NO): YES